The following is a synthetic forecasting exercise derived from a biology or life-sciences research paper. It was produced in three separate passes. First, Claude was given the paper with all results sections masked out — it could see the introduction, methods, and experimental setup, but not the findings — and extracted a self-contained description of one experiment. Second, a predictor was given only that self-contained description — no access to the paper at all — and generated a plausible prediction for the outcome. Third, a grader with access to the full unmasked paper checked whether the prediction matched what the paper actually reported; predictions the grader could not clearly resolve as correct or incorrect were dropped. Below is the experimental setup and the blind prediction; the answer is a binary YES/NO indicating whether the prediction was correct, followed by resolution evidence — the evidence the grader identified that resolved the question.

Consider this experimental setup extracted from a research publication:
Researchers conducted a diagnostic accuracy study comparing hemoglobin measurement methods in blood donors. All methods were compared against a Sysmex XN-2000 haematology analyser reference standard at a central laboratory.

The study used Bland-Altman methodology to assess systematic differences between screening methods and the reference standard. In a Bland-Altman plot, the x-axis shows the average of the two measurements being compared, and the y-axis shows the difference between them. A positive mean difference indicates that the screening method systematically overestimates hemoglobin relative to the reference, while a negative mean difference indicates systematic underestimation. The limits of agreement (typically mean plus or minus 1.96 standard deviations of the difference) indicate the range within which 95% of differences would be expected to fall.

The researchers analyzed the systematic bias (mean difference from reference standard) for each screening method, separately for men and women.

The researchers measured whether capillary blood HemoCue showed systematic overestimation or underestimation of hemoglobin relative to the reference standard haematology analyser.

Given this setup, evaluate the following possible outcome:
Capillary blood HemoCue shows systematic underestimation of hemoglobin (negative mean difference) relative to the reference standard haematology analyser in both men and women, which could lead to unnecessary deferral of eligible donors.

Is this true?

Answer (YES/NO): YES